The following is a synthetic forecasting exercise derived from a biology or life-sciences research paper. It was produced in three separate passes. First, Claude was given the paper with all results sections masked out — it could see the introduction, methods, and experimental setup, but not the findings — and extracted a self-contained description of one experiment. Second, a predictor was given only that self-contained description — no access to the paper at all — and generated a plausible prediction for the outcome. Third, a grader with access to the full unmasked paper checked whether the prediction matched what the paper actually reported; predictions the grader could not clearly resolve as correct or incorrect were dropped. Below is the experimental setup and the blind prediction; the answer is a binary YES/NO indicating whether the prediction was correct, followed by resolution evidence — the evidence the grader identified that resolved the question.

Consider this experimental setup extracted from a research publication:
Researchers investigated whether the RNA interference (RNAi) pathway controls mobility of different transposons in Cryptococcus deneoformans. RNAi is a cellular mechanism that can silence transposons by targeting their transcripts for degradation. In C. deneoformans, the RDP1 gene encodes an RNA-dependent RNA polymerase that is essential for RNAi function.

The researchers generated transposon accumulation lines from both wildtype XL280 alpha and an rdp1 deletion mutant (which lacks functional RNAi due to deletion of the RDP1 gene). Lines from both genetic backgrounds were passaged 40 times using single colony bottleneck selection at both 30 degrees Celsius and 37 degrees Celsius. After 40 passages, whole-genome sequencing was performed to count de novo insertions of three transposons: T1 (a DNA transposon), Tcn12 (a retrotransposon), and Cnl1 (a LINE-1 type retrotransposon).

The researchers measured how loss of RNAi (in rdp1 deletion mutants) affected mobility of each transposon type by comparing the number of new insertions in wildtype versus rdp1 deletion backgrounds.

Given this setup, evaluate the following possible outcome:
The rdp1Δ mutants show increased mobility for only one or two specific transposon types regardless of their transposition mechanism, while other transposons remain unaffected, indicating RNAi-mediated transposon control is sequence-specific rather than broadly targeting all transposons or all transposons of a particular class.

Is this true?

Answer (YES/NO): YES